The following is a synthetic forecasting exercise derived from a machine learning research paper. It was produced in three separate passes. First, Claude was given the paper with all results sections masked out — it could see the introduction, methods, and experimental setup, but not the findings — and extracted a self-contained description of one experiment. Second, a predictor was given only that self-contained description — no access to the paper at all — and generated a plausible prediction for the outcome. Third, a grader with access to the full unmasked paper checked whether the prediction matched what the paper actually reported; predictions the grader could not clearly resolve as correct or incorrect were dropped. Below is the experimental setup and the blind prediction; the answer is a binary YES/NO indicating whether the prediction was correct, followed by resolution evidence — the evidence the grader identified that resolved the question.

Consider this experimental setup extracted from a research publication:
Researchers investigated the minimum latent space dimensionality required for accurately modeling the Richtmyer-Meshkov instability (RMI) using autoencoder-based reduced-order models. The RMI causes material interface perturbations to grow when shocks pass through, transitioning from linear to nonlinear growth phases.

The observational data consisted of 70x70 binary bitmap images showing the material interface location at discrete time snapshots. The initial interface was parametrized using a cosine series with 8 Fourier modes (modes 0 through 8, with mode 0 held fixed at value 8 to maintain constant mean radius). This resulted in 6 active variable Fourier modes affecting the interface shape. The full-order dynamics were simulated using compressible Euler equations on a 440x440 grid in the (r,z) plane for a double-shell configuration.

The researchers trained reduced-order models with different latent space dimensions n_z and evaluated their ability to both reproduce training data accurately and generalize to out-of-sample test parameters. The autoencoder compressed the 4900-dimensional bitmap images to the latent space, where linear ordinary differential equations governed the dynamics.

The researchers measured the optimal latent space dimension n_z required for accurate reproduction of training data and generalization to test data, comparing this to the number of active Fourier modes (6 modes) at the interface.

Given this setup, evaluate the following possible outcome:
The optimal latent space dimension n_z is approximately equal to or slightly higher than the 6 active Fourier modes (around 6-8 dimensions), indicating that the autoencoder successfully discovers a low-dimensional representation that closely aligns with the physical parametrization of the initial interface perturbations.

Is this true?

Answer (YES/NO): NO